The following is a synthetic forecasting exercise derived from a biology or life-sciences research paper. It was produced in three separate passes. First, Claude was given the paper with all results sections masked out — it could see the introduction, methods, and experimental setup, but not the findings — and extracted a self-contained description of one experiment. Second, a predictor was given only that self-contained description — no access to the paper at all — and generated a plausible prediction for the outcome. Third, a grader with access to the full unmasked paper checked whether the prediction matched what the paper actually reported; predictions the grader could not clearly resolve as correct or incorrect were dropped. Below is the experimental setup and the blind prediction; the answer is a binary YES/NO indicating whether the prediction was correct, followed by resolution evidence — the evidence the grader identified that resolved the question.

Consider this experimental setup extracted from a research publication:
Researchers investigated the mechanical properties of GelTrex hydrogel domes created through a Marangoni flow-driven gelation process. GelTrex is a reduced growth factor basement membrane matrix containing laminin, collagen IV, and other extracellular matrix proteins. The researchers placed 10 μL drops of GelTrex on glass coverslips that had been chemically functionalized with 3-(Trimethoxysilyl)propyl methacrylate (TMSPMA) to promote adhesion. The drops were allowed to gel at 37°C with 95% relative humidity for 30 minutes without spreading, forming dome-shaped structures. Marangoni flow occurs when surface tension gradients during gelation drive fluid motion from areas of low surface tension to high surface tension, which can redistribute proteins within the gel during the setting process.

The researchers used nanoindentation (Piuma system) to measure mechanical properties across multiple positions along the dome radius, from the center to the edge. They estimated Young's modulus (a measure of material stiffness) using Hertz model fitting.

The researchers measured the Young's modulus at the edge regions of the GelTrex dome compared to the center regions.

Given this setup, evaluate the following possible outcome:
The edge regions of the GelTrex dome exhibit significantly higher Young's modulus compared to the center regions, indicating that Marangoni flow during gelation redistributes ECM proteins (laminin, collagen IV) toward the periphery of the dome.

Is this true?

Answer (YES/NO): YES